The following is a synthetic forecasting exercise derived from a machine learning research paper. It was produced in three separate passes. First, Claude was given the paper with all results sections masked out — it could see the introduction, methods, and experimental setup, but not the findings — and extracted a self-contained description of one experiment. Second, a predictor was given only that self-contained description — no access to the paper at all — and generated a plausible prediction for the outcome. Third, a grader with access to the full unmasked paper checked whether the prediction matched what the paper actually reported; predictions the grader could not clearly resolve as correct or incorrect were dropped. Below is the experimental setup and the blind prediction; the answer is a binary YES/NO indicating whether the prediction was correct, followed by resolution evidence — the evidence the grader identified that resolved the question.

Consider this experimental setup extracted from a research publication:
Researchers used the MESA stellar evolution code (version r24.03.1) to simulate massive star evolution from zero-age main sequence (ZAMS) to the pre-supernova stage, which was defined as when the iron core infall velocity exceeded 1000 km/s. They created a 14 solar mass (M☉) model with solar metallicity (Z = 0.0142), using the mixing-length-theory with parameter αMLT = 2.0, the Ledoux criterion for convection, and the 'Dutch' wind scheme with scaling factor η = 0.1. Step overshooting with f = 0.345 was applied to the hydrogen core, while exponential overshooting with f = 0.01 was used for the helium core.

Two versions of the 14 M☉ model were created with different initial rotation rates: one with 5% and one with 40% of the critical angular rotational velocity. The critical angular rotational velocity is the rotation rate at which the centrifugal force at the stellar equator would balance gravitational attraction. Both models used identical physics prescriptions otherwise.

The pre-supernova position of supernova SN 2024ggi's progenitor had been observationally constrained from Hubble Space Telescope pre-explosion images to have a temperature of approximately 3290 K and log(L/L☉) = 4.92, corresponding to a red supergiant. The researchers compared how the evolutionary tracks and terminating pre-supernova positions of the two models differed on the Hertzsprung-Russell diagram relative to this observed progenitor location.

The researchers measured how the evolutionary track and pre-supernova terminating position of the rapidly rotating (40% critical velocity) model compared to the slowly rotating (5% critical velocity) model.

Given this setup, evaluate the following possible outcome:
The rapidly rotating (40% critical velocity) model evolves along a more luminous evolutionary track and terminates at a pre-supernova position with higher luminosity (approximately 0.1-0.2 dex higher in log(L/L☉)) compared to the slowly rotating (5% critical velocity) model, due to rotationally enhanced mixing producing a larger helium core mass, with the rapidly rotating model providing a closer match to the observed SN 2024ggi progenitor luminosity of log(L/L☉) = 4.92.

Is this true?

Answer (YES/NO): NO